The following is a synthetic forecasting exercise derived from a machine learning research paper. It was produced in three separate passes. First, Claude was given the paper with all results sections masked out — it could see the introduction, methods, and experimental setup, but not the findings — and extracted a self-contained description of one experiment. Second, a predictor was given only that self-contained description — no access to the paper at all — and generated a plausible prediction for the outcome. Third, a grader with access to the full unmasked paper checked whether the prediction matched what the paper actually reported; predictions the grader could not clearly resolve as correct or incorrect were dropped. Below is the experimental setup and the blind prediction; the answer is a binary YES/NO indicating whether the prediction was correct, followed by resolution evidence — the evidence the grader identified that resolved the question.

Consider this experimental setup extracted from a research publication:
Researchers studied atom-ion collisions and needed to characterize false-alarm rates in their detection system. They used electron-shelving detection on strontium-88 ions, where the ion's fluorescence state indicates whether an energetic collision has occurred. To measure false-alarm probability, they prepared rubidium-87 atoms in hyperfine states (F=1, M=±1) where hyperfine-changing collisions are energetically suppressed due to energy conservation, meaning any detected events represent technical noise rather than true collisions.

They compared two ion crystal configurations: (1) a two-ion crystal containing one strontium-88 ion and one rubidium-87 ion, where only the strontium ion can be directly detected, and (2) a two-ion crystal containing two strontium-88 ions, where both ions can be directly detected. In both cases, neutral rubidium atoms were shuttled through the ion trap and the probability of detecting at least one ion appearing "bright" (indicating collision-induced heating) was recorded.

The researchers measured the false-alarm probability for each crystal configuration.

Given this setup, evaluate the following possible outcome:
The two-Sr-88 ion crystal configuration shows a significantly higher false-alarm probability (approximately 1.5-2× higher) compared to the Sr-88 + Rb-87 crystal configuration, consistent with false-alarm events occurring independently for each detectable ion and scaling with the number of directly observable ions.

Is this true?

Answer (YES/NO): YES